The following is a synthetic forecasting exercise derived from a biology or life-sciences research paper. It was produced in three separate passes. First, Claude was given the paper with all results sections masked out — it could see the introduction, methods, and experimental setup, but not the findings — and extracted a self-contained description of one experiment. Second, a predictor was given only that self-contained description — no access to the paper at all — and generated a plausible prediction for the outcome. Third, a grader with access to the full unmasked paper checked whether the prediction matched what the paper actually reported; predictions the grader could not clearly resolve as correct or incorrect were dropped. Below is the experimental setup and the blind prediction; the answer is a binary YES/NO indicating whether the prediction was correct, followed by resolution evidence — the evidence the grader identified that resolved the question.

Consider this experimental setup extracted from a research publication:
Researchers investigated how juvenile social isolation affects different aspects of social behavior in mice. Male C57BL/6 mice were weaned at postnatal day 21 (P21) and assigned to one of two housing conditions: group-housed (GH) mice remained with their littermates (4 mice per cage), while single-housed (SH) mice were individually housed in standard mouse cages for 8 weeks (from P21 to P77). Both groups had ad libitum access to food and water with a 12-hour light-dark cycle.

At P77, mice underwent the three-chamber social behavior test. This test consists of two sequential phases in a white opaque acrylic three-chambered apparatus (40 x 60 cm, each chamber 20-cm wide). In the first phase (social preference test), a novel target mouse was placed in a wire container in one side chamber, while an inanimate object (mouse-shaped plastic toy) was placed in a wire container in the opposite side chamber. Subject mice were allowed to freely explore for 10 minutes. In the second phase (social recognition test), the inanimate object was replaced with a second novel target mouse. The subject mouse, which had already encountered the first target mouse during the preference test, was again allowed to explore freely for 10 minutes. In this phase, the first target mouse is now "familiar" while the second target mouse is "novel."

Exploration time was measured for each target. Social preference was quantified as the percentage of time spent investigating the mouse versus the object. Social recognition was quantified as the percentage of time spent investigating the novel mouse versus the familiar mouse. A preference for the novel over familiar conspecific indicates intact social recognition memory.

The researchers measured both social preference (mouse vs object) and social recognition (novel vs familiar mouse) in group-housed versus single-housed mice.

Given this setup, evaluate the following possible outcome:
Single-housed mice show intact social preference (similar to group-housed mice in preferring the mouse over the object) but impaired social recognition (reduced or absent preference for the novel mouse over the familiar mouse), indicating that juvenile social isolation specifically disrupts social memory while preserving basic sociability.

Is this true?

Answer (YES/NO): YES